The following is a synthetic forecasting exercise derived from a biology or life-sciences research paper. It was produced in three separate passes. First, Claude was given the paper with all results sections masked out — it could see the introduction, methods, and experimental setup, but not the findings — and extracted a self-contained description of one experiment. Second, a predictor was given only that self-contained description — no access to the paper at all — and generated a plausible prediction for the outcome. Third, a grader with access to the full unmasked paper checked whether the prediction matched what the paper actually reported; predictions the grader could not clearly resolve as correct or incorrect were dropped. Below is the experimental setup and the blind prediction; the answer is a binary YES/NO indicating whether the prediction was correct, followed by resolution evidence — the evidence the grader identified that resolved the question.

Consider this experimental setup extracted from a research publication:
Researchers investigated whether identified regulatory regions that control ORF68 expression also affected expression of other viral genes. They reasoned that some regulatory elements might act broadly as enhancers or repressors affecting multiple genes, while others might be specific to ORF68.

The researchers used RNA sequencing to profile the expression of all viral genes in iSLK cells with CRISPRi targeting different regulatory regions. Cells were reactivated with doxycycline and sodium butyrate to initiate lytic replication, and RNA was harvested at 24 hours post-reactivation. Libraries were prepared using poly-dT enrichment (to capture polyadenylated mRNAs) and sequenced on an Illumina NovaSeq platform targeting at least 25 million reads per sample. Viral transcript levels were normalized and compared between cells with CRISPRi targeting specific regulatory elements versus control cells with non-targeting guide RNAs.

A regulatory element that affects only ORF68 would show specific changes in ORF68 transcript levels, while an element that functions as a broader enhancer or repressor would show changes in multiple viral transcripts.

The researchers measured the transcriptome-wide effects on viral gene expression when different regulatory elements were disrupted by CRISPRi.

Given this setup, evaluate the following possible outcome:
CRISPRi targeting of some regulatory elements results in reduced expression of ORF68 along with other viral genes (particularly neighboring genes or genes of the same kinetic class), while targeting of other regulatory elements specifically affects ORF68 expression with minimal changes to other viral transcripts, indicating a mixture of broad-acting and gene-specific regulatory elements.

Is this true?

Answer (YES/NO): YES